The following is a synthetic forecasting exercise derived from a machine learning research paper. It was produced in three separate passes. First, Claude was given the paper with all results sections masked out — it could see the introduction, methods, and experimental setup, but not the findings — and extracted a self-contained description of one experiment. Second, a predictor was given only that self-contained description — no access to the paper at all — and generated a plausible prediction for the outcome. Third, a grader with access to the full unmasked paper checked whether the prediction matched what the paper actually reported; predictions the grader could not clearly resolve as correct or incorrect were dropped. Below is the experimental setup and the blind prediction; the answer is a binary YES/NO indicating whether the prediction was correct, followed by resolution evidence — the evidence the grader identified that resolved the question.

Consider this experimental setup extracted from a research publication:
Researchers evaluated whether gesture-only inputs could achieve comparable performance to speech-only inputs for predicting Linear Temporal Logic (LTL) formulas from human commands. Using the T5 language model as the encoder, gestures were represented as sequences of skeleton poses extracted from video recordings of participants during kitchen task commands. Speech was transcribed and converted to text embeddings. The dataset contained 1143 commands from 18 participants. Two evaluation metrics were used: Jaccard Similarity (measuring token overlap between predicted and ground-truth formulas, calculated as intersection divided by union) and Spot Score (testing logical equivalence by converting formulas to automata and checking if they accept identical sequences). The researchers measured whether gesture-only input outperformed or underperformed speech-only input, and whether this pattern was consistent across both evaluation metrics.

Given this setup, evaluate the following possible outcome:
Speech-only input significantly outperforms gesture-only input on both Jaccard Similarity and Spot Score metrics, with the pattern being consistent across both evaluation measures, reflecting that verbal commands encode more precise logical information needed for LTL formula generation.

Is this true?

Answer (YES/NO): NO